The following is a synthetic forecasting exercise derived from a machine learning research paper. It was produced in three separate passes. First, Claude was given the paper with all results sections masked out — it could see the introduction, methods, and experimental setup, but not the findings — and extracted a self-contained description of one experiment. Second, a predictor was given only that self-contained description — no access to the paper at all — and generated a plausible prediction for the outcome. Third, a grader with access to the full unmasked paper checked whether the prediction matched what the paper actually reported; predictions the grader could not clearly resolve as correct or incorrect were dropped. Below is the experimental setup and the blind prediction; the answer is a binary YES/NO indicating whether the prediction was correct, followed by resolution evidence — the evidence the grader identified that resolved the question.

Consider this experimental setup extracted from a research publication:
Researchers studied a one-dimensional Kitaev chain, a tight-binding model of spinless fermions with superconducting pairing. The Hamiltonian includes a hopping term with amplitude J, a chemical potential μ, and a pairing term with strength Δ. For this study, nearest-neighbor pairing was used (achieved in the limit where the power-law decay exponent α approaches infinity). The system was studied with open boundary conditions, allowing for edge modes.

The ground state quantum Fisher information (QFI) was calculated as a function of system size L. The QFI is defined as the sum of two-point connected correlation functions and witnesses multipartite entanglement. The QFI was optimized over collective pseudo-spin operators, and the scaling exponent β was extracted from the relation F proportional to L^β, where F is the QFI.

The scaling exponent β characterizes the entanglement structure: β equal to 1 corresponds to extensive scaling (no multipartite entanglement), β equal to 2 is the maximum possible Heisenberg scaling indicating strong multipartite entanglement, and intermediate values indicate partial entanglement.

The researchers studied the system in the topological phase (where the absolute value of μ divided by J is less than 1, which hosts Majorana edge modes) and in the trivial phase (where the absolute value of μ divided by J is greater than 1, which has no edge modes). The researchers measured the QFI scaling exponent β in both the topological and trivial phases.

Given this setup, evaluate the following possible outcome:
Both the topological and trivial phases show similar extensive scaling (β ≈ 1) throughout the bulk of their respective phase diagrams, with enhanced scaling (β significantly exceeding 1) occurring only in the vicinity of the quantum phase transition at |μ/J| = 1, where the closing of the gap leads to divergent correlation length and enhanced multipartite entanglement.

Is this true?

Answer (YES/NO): NO